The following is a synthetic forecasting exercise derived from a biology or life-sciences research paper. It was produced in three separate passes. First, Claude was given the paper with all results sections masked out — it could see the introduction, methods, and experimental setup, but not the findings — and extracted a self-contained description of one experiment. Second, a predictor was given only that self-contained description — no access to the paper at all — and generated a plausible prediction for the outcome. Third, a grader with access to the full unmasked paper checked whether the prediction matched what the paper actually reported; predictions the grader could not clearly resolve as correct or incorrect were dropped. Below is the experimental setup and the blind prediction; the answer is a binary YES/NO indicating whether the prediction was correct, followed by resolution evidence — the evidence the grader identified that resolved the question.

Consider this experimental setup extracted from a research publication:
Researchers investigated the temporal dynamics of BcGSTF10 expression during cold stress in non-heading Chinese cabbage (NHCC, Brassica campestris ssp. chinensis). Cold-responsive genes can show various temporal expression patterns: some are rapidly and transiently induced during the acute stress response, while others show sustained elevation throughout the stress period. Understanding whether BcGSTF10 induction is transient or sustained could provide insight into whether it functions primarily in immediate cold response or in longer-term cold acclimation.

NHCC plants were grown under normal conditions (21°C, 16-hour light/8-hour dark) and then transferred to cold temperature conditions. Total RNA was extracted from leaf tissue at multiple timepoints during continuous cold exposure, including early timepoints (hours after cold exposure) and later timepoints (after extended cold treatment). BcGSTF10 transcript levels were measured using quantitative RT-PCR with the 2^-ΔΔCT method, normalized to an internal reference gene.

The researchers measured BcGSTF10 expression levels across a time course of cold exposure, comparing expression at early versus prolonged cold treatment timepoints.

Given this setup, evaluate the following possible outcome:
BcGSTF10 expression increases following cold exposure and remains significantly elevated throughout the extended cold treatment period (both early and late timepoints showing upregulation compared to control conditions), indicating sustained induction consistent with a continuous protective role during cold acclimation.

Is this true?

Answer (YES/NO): NO